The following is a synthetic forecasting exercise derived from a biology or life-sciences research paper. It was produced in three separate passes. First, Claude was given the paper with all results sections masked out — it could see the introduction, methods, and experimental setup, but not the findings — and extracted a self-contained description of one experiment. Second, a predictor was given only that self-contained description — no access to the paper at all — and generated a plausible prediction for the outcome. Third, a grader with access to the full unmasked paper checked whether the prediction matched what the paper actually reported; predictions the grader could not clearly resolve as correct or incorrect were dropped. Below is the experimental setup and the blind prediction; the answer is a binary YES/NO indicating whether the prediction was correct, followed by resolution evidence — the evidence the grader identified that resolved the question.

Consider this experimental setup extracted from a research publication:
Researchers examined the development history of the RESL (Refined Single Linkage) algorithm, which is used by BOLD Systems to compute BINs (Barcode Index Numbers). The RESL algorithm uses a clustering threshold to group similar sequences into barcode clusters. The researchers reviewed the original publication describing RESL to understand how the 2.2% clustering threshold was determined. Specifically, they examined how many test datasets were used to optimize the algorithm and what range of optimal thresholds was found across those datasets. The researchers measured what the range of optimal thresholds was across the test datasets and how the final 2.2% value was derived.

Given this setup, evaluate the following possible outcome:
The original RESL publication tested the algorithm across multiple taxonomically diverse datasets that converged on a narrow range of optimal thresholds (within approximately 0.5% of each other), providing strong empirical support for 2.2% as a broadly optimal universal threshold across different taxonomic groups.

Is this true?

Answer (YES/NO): NO